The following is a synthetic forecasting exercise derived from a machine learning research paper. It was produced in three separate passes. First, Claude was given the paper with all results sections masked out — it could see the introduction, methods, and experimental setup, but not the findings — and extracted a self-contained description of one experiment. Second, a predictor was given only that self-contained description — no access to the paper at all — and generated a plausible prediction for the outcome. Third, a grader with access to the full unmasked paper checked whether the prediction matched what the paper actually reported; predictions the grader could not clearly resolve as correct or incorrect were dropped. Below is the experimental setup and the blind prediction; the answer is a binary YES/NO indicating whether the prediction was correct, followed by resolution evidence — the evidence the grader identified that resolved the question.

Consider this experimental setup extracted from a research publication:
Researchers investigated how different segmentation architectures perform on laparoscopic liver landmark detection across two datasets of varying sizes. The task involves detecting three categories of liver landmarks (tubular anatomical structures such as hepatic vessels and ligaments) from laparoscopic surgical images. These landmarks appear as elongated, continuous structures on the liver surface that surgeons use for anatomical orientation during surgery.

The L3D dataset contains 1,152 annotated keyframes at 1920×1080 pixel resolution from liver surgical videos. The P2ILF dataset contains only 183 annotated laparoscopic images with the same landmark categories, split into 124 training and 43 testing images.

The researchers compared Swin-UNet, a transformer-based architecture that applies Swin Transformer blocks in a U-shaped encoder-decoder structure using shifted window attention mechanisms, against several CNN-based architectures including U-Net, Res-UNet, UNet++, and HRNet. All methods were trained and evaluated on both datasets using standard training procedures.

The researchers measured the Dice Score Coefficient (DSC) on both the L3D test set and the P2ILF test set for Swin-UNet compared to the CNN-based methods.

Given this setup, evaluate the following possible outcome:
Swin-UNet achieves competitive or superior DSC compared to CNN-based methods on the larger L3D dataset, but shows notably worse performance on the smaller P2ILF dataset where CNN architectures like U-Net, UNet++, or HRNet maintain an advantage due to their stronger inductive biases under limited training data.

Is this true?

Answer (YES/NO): YES